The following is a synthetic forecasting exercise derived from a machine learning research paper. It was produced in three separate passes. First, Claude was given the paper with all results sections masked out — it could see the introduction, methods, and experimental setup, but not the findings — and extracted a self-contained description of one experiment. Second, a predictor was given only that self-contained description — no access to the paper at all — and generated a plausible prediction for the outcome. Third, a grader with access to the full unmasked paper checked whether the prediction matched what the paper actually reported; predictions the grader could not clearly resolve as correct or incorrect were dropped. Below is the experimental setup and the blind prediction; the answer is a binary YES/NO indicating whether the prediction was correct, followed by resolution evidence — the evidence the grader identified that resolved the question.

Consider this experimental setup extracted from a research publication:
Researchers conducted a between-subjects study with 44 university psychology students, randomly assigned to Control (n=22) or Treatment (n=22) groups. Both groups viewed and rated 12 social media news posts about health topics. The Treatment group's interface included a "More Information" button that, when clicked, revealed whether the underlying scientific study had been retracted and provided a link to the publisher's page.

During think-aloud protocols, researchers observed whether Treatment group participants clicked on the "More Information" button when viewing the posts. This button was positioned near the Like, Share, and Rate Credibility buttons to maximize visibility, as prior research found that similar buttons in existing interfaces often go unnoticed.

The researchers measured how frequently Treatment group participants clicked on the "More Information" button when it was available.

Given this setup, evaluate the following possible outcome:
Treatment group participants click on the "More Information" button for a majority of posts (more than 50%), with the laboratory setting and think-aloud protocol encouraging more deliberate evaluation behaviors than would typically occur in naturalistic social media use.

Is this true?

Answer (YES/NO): YES